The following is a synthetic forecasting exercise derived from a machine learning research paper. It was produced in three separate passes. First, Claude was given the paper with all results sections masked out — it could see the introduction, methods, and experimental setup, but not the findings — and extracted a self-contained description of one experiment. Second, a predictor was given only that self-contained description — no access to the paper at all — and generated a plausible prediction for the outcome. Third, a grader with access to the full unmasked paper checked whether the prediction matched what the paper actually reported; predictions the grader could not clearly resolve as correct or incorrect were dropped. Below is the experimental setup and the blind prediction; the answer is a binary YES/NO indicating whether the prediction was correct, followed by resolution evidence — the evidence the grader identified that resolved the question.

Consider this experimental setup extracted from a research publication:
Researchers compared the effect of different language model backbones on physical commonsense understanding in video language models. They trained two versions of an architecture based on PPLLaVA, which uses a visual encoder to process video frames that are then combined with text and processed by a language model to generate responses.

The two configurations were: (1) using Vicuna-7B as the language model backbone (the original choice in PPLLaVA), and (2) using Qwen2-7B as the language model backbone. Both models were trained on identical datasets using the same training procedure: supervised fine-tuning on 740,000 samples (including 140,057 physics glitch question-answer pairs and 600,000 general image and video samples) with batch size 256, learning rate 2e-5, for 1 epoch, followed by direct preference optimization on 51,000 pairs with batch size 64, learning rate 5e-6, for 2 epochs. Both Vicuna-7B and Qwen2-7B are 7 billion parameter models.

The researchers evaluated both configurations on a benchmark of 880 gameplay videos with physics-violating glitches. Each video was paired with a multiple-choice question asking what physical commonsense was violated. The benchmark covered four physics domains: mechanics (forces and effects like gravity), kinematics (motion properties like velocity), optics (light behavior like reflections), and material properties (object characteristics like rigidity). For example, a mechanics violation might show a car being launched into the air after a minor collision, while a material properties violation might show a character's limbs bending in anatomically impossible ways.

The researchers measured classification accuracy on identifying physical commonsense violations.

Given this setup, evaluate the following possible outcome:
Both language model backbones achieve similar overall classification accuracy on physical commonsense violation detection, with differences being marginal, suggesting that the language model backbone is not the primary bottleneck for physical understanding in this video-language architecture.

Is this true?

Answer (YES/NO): NO